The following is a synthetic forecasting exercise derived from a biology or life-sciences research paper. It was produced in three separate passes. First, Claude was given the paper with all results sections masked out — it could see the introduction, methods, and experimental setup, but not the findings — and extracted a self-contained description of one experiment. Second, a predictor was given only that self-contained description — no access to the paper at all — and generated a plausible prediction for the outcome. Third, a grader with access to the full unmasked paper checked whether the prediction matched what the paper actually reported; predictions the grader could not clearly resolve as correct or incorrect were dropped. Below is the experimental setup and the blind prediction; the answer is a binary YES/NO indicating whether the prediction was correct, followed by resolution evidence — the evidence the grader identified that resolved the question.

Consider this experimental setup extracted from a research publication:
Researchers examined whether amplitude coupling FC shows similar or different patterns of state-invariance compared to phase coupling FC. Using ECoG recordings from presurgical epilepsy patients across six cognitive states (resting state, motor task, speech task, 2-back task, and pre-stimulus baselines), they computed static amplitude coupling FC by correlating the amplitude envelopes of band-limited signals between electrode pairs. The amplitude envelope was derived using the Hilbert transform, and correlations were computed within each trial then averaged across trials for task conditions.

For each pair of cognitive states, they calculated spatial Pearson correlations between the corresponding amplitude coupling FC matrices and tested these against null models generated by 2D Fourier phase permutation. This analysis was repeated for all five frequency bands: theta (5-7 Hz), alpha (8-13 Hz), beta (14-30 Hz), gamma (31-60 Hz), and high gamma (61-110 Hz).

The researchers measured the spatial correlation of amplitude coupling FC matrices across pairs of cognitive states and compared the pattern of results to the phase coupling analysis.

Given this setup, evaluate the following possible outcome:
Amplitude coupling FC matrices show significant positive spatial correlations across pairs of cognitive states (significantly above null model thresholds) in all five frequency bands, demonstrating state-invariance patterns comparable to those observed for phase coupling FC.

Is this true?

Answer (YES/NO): NO